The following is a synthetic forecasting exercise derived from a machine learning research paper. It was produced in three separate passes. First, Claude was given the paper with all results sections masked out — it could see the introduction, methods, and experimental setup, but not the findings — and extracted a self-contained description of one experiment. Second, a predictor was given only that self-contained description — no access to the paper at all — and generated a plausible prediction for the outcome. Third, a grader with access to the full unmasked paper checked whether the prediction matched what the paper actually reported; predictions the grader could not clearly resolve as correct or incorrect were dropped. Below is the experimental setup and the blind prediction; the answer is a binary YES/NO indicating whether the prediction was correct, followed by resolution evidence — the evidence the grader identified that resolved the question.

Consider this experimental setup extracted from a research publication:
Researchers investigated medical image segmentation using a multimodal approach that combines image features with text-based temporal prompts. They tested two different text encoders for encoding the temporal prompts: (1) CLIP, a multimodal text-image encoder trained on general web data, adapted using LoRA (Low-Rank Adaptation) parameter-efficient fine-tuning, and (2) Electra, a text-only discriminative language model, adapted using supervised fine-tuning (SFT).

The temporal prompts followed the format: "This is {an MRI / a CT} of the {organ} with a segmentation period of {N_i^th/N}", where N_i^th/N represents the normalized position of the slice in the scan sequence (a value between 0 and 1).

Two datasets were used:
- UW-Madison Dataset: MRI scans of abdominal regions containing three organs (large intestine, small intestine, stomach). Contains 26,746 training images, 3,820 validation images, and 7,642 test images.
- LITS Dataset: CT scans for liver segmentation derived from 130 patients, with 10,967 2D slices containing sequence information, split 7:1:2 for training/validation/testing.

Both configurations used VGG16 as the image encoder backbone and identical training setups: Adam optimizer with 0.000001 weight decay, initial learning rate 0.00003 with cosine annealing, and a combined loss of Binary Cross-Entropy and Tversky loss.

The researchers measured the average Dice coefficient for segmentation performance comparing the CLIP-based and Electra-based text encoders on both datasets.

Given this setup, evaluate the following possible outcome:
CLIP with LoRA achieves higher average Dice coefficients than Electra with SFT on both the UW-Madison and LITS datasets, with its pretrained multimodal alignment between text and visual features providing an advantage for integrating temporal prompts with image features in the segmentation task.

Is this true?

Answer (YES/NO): NO